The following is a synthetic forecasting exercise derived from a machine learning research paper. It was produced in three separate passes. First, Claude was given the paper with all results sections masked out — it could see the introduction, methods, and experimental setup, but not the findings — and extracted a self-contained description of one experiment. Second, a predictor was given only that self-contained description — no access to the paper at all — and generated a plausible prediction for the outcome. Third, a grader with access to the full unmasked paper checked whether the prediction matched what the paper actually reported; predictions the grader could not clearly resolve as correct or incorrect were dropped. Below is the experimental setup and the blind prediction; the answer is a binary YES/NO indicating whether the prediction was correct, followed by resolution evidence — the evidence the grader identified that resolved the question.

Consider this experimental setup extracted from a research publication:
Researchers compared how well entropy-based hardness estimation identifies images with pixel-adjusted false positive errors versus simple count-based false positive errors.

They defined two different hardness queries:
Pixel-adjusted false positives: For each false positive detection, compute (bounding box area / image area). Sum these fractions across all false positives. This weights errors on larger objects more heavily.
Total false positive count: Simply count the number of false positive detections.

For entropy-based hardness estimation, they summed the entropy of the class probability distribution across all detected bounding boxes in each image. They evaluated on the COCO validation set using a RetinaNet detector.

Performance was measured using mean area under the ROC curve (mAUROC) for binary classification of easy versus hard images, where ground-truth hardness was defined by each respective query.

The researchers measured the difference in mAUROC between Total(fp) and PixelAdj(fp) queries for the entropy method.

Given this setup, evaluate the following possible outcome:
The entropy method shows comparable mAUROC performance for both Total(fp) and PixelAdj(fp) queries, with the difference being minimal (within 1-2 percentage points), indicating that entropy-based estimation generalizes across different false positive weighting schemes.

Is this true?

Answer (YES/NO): NO